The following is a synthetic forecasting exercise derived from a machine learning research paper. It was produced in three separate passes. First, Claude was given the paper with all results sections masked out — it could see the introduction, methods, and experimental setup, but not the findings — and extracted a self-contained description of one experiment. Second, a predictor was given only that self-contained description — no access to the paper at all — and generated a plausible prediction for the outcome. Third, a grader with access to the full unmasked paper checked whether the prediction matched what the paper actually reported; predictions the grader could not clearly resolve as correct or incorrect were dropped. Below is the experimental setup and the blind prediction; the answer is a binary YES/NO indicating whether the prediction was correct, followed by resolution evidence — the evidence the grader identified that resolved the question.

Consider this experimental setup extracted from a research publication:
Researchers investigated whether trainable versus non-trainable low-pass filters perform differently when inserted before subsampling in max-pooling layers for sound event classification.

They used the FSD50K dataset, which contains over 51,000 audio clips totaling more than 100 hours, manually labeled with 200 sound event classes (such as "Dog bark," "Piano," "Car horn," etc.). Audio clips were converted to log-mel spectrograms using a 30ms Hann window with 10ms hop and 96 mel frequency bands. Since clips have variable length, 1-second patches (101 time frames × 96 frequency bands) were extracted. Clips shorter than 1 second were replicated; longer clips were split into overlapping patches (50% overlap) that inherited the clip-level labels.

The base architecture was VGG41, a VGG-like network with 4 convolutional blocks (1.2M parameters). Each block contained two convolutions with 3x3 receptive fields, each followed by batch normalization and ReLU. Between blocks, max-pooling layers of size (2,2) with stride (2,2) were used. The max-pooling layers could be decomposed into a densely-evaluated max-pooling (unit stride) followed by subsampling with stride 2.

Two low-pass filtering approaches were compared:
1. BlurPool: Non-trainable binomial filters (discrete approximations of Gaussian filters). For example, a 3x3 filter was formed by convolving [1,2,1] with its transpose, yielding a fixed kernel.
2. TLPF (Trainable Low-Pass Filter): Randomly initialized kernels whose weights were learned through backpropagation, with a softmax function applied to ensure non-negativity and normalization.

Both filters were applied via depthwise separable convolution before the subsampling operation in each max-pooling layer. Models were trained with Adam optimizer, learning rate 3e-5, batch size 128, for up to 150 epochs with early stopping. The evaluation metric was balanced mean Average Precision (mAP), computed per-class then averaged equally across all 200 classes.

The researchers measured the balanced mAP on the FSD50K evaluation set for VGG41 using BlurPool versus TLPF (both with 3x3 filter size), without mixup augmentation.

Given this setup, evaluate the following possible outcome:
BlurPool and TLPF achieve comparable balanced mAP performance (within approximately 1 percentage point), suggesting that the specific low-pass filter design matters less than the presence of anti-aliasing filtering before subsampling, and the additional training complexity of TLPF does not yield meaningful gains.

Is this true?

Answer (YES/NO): YES